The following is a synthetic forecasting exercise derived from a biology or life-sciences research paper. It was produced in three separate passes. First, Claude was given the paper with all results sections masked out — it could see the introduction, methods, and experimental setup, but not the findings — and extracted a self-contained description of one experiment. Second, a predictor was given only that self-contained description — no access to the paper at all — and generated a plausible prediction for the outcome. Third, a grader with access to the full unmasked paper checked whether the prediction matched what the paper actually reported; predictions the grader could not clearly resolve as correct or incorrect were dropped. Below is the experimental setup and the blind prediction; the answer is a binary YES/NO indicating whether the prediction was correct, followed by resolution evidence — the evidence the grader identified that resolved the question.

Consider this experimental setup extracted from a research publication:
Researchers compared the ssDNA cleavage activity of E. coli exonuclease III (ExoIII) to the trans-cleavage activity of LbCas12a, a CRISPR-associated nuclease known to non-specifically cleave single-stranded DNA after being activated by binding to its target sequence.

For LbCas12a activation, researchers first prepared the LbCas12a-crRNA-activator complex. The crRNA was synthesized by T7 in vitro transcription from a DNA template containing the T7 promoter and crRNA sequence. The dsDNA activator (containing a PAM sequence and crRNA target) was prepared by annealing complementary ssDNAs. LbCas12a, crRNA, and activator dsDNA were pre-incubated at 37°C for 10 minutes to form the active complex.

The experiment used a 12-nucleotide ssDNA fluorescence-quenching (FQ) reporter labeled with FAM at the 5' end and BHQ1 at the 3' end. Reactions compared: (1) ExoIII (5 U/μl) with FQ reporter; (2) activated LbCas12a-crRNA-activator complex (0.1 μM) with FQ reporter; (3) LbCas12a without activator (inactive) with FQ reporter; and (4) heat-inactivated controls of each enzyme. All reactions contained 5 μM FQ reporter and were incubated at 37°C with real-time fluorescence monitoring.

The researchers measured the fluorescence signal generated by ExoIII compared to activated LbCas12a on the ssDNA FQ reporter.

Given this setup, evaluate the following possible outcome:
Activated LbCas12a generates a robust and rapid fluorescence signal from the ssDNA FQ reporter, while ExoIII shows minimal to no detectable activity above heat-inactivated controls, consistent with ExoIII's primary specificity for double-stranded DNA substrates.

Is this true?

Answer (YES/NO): NO